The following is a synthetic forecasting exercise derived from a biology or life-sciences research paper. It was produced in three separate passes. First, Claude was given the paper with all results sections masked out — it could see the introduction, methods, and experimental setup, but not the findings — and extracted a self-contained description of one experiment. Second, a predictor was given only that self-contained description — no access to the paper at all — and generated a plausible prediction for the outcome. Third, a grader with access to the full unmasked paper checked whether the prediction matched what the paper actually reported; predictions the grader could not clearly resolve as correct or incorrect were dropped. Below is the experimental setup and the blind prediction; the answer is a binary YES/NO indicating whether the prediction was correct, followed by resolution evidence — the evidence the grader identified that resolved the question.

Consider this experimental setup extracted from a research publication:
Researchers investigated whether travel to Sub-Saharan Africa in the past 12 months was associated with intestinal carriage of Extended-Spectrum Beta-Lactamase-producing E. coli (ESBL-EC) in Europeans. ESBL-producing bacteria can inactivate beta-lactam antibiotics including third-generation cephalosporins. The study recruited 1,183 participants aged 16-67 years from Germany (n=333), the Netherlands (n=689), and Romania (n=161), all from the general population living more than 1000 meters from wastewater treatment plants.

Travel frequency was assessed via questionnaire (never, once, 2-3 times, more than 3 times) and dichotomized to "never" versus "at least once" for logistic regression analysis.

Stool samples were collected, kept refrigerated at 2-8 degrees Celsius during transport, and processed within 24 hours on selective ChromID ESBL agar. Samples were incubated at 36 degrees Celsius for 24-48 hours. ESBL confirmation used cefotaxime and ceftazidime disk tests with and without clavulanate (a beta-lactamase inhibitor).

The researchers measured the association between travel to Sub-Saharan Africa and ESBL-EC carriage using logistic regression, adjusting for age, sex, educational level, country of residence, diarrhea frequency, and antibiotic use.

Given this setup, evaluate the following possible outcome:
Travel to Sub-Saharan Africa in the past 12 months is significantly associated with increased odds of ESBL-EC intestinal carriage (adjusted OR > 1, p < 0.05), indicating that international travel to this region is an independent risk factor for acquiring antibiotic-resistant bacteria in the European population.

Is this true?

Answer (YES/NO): YES